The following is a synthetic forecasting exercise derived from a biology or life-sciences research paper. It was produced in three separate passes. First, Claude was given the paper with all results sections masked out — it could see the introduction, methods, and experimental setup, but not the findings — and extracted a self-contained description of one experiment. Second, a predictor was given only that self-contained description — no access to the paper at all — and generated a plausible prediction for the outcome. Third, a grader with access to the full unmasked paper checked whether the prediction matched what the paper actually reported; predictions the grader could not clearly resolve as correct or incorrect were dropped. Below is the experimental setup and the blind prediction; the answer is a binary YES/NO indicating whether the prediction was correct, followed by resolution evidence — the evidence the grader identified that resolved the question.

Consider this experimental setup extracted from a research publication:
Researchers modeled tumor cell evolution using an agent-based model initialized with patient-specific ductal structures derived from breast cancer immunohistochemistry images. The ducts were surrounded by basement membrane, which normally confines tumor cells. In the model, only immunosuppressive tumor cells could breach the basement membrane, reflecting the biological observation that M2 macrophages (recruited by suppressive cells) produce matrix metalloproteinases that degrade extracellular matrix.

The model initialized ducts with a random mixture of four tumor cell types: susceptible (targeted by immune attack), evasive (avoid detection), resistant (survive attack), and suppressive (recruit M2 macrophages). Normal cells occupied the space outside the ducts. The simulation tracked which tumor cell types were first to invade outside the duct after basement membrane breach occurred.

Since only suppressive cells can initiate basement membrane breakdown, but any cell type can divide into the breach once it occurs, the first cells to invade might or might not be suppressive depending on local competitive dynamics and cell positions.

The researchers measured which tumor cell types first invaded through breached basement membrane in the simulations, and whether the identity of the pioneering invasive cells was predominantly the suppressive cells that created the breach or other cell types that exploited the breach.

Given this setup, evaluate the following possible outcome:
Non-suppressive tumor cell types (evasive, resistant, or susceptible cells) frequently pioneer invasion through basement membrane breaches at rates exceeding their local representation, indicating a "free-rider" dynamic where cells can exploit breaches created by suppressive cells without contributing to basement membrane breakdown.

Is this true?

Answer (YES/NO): YES